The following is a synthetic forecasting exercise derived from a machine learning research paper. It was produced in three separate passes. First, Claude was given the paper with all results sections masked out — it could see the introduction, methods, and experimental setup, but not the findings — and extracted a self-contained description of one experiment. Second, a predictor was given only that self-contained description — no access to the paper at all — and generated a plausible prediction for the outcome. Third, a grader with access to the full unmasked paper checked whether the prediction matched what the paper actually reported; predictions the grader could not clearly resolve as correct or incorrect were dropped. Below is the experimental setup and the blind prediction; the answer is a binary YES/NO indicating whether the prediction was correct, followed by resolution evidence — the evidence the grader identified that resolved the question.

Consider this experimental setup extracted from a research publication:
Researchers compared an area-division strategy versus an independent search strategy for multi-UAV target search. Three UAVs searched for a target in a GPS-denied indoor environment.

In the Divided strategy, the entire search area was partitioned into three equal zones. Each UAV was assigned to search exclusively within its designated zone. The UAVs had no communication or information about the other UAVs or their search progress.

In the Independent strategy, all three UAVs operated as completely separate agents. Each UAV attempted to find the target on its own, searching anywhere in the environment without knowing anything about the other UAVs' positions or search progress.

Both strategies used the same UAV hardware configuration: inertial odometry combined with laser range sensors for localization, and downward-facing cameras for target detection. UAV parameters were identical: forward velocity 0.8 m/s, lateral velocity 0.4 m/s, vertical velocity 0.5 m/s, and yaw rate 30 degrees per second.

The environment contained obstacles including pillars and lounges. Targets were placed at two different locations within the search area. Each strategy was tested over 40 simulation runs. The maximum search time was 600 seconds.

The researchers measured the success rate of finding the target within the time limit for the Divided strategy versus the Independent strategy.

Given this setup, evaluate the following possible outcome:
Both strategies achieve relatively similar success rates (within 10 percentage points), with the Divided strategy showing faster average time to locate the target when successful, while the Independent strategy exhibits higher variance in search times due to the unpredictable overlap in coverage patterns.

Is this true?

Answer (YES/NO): NO